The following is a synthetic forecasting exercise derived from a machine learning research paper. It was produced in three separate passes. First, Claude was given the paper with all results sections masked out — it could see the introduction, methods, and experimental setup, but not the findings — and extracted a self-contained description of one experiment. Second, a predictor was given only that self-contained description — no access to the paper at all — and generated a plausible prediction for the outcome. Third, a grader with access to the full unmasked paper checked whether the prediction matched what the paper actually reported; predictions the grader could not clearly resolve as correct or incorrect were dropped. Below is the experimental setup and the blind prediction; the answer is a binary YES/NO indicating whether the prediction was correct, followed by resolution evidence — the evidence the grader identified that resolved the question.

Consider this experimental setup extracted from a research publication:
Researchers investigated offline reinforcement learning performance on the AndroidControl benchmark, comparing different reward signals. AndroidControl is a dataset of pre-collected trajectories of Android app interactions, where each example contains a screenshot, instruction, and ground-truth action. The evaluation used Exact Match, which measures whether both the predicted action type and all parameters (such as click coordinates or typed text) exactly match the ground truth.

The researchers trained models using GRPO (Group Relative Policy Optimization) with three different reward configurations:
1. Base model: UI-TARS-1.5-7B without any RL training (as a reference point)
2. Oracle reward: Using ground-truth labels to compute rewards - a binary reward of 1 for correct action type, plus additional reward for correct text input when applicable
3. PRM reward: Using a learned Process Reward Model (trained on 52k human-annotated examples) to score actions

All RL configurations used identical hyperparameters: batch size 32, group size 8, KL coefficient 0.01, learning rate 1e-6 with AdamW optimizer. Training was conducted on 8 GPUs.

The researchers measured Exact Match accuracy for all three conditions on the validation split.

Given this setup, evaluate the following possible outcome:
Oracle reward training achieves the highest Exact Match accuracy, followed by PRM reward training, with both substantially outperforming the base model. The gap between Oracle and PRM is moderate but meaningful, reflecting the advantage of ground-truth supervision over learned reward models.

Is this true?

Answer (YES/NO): NO